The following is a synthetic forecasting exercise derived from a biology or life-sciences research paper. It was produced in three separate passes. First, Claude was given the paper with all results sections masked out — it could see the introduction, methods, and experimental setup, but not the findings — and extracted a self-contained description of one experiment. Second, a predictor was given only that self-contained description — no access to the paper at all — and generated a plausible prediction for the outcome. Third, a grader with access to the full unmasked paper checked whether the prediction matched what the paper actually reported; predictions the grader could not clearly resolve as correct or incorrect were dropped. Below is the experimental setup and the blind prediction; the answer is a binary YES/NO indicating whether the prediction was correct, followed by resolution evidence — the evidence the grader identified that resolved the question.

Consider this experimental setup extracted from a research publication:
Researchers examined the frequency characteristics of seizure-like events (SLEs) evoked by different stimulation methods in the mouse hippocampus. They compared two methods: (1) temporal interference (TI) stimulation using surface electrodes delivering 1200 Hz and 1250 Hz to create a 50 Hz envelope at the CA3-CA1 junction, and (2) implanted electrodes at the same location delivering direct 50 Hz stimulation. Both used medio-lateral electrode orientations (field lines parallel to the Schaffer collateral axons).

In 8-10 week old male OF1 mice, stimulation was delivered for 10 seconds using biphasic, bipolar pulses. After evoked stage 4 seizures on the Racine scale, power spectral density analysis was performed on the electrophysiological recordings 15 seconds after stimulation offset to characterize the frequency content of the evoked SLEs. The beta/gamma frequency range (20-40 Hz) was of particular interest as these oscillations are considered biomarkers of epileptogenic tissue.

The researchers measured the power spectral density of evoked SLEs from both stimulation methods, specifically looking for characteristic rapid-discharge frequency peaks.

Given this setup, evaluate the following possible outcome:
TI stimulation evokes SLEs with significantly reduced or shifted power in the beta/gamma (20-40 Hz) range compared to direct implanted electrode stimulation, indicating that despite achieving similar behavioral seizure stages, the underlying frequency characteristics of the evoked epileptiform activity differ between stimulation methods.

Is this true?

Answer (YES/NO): NO